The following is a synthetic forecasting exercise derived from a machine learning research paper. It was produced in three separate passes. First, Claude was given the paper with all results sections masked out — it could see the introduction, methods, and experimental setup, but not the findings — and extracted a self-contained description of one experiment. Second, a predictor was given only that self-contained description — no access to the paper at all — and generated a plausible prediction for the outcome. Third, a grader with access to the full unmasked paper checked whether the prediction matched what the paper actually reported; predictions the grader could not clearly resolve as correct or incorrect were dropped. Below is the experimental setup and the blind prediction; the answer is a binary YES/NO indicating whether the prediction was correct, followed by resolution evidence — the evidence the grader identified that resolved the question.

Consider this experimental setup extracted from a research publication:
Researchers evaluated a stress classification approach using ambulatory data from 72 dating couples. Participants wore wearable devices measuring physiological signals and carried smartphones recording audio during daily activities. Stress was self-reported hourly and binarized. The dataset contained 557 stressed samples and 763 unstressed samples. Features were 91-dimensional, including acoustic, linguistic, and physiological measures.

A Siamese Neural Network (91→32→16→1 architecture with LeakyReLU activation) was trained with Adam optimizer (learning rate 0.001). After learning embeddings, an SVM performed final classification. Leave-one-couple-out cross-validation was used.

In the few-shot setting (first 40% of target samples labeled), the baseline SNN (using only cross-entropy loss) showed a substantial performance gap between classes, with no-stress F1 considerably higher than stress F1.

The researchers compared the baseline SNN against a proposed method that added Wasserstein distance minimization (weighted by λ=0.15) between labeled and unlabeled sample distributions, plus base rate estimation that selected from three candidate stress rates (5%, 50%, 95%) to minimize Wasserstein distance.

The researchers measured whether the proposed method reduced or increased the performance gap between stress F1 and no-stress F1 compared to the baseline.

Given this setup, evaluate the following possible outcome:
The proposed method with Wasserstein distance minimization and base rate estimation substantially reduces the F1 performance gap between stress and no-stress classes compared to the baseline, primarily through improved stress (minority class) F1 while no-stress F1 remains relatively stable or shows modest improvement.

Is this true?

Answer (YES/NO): YES